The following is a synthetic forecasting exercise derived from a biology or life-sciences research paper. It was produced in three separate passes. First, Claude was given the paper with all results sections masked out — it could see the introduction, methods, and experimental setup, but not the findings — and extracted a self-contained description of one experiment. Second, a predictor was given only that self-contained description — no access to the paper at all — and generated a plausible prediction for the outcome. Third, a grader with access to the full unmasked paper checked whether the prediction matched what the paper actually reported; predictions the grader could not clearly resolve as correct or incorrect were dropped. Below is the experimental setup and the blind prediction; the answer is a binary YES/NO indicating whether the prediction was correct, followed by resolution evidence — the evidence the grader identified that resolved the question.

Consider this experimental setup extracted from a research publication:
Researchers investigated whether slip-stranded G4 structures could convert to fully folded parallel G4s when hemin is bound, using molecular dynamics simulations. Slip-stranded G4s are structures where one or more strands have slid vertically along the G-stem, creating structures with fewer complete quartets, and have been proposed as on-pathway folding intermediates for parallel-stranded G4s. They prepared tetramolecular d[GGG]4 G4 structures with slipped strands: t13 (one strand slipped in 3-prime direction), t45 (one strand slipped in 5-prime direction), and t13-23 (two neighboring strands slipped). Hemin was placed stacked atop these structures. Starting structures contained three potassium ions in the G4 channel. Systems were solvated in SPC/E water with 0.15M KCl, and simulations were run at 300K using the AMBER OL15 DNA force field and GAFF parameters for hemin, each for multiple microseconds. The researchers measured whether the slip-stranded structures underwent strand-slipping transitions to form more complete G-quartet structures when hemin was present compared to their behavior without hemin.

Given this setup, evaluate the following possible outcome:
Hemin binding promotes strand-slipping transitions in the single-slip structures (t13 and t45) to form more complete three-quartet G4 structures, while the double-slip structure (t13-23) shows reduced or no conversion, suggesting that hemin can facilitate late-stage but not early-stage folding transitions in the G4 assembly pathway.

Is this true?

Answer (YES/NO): NO